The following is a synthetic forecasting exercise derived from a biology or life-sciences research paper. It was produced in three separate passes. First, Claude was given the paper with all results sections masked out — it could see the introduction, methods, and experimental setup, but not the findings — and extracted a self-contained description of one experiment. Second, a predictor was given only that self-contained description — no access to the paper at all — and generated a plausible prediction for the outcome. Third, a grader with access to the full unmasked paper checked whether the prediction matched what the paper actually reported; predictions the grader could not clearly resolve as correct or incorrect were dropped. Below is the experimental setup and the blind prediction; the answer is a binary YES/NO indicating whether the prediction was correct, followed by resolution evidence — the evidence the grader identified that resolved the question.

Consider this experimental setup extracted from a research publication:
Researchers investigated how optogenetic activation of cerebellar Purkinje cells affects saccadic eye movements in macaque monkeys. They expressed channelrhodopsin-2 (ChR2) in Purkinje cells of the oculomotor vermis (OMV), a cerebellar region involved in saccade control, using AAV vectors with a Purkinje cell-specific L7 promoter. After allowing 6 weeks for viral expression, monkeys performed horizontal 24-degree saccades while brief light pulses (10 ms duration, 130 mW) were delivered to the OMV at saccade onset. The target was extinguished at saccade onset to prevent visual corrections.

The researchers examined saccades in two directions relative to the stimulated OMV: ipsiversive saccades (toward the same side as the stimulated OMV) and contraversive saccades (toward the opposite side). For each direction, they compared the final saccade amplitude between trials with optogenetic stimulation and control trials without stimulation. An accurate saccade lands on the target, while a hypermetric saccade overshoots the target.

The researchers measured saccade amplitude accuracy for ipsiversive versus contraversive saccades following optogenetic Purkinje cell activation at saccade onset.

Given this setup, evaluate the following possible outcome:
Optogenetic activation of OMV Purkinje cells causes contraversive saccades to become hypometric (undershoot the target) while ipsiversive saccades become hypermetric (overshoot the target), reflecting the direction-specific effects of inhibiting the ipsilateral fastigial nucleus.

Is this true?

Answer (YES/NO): NO